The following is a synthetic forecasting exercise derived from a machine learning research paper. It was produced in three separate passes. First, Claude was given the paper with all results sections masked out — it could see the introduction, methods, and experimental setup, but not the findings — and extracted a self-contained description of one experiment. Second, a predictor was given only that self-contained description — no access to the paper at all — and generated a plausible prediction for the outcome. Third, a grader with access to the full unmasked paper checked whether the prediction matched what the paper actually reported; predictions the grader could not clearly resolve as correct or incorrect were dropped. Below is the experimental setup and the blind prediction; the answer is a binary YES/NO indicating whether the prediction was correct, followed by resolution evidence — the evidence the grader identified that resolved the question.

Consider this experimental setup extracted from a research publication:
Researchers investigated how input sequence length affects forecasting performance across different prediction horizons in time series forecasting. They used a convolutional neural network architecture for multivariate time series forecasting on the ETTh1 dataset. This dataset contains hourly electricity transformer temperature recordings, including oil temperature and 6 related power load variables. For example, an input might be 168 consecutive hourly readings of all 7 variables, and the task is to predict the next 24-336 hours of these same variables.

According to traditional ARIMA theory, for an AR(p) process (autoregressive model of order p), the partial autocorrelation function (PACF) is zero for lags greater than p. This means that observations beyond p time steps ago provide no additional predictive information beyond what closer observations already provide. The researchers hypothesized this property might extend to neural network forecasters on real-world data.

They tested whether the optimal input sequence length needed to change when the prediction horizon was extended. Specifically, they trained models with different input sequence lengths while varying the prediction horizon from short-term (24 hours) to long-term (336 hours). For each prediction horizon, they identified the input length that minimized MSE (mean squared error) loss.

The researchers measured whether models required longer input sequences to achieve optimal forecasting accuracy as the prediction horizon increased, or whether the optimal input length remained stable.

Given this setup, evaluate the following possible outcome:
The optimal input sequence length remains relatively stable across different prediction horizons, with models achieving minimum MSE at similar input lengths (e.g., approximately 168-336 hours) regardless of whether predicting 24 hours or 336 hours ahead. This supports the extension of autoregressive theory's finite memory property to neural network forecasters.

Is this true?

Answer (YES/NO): NO